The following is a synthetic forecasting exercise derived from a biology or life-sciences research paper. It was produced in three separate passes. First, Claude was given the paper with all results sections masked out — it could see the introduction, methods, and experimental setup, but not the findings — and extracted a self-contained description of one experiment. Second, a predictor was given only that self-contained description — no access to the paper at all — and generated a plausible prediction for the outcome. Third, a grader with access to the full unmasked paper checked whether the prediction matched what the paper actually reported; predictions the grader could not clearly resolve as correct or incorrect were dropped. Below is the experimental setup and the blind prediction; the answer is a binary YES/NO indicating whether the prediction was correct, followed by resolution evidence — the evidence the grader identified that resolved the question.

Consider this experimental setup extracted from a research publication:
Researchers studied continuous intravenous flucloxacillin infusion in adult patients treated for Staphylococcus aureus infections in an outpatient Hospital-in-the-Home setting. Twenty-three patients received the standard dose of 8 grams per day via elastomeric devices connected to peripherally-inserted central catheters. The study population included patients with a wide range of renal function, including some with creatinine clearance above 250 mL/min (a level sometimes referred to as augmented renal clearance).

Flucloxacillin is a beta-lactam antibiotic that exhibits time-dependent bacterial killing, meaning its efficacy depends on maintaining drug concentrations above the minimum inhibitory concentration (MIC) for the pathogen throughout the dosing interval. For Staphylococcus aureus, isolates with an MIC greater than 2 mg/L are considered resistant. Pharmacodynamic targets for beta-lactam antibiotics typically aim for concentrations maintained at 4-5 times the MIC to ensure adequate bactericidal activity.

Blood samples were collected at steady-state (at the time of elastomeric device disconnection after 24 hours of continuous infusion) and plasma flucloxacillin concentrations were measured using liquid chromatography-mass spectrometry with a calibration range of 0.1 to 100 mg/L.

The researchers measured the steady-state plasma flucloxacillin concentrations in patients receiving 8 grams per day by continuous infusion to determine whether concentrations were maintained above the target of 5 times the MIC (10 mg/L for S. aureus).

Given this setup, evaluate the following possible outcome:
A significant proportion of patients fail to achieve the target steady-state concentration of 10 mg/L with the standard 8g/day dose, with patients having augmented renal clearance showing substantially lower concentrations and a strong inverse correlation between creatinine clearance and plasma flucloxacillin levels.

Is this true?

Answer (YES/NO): NO